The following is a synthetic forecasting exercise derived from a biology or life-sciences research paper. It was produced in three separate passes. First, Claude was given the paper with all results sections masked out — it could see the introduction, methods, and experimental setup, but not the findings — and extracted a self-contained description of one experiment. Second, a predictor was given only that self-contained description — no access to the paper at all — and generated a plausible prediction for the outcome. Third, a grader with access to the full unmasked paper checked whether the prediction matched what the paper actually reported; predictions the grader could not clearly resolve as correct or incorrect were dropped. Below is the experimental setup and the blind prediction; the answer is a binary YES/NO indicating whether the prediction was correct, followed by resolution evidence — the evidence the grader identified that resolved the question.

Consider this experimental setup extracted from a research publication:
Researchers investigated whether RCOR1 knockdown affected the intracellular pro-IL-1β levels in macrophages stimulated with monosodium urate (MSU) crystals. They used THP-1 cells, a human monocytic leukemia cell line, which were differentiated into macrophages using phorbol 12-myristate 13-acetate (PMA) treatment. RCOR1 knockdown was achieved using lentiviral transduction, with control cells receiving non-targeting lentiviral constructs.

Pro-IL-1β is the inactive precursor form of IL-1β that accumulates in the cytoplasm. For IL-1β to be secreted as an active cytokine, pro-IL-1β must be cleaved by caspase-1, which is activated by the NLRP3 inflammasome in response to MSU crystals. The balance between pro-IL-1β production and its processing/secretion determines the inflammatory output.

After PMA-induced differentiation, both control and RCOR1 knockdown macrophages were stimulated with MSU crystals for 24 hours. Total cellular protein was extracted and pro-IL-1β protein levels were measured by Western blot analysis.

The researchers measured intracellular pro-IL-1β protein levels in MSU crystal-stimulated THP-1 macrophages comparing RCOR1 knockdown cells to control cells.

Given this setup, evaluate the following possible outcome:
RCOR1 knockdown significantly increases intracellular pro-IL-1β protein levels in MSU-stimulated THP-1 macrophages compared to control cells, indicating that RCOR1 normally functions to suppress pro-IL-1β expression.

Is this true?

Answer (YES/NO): NO